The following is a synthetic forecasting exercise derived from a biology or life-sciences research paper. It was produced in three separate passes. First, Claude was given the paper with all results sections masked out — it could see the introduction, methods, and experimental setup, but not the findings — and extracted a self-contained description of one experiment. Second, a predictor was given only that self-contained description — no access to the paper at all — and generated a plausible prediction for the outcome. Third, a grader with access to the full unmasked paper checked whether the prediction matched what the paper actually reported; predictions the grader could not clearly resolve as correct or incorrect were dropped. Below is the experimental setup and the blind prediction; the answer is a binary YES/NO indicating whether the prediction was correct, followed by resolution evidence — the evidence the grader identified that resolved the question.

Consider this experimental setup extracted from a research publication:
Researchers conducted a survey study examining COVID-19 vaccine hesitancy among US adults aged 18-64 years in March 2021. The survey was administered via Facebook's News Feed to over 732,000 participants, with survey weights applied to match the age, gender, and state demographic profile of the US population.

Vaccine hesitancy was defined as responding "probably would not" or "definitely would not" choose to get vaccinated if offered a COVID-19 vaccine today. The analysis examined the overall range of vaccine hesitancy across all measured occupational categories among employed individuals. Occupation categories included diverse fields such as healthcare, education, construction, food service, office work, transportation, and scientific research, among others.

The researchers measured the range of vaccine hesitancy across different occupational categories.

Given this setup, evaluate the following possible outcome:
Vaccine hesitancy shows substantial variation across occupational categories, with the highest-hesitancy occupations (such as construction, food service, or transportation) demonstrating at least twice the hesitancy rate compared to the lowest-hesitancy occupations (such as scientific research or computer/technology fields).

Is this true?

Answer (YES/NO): YES